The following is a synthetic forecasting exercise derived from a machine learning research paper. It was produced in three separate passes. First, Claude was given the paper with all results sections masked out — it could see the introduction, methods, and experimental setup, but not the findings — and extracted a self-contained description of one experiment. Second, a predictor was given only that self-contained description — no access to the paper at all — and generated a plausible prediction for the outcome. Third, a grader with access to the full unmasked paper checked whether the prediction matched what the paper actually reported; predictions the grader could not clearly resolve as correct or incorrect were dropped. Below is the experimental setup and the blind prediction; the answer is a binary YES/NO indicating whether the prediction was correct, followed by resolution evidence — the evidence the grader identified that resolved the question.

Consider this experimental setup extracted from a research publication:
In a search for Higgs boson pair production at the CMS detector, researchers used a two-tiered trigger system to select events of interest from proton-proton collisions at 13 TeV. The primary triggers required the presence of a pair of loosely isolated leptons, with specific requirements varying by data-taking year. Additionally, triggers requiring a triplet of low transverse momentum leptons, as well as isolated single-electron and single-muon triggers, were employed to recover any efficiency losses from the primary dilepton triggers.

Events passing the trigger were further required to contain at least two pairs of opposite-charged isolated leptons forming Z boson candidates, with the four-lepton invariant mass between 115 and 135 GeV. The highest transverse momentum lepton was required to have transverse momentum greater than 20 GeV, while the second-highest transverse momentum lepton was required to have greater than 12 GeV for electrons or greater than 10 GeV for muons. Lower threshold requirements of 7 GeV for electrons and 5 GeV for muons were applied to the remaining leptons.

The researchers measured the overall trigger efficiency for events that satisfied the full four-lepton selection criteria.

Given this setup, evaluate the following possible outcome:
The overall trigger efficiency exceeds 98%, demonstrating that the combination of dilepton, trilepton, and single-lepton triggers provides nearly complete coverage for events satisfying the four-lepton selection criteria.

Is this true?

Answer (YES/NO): YES